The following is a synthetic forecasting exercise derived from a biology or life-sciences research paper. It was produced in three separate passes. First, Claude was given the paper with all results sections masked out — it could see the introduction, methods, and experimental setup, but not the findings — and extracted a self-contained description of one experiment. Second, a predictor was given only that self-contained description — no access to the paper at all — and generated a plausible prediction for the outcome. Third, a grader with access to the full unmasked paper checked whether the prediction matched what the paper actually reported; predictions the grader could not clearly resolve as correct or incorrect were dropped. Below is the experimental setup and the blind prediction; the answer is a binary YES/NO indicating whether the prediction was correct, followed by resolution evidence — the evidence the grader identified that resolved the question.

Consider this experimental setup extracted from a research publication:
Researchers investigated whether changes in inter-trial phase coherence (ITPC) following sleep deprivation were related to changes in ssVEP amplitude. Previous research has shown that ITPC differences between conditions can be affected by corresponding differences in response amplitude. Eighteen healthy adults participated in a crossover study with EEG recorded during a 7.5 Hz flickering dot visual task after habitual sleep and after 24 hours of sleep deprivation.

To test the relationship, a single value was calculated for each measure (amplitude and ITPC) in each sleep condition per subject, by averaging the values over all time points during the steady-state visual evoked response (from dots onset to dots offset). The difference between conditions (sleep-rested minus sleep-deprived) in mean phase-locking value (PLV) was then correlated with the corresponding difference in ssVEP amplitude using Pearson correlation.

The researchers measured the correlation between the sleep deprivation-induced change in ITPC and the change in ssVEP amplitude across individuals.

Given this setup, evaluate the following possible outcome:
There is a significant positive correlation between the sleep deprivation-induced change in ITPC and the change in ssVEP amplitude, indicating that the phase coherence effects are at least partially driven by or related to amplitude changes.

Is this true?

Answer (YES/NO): YES